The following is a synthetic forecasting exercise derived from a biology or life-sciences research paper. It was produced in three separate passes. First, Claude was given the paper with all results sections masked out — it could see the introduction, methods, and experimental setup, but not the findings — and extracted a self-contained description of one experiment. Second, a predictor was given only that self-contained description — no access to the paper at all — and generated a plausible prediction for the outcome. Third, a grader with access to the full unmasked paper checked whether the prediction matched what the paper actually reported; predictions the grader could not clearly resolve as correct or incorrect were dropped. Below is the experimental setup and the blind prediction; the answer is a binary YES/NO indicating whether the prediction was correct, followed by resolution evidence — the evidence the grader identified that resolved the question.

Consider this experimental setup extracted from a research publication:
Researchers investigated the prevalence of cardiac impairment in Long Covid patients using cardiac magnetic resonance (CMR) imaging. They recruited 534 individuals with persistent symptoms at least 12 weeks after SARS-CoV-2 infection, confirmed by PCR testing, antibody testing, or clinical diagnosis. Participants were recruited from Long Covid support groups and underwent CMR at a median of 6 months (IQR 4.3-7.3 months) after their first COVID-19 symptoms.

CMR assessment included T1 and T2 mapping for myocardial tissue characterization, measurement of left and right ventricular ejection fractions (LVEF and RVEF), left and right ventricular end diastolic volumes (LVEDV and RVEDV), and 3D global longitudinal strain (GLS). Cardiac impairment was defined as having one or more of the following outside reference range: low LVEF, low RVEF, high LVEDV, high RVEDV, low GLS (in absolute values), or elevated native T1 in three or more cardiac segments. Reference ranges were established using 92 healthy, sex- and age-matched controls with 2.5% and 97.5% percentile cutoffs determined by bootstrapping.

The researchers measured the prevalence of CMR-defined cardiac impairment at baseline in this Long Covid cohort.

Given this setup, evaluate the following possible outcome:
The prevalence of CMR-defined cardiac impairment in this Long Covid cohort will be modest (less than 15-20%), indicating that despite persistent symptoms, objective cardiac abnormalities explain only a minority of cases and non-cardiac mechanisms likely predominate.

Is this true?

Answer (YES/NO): NO